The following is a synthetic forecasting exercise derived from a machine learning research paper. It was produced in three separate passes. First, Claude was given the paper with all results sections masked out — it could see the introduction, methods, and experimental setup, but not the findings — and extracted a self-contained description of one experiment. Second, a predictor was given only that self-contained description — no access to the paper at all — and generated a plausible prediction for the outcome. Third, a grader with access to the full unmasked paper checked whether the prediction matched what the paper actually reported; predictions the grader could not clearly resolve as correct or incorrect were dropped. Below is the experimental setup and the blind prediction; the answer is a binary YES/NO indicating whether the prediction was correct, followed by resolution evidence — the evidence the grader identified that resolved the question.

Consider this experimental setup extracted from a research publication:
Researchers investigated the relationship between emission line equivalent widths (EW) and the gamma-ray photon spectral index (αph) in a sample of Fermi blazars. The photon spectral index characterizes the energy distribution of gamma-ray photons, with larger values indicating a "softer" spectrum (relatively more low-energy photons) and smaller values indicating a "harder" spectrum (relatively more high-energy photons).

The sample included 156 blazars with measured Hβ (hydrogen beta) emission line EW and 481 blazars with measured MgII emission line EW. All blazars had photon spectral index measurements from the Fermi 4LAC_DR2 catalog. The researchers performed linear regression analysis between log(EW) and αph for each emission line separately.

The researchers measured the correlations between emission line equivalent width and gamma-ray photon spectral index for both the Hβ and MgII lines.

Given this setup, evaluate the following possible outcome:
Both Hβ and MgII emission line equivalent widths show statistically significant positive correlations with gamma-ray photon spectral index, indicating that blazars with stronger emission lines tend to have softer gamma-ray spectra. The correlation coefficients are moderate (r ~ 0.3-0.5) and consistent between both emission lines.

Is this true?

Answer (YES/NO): NO